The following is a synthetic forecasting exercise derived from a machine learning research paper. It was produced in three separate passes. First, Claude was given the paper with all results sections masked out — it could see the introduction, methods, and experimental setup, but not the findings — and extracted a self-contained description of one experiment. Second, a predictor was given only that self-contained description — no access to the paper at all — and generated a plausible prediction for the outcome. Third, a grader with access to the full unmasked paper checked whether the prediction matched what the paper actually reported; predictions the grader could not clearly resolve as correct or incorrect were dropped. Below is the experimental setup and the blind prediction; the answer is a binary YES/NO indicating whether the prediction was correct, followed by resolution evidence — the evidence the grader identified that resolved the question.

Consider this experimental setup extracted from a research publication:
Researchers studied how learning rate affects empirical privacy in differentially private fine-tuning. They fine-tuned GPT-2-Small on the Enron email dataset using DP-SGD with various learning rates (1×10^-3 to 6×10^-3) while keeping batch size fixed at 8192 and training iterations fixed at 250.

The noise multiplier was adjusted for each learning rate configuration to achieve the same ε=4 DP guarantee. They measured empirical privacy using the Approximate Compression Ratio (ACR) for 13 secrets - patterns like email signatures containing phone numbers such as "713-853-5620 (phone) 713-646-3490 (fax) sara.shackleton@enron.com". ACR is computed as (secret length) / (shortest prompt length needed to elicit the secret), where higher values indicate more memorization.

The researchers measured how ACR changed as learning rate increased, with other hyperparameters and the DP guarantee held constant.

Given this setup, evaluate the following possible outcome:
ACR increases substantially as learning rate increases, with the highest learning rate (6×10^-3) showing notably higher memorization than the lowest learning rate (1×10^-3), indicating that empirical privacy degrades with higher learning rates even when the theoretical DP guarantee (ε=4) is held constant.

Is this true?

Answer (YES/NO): YES